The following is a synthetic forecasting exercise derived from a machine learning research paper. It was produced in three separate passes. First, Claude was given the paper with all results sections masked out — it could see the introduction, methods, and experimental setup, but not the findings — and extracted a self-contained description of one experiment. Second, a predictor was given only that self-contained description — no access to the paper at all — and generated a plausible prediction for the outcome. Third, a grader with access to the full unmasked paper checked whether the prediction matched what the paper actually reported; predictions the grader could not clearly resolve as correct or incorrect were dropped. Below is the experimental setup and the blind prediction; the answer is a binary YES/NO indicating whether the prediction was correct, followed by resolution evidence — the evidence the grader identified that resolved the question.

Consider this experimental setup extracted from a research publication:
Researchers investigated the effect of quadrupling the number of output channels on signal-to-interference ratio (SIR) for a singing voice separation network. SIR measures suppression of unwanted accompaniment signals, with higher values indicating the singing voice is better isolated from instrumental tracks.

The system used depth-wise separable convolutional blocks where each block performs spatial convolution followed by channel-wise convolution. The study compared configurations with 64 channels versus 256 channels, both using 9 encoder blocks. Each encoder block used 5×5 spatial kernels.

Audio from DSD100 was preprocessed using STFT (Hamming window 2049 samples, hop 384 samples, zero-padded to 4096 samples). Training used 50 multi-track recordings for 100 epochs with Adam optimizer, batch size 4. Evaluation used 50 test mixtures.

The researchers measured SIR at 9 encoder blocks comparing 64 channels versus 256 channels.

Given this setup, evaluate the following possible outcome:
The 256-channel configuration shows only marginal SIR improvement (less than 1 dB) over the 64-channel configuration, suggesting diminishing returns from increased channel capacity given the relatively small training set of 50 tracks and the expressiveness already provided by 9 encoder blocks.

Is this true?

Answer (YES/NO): YES